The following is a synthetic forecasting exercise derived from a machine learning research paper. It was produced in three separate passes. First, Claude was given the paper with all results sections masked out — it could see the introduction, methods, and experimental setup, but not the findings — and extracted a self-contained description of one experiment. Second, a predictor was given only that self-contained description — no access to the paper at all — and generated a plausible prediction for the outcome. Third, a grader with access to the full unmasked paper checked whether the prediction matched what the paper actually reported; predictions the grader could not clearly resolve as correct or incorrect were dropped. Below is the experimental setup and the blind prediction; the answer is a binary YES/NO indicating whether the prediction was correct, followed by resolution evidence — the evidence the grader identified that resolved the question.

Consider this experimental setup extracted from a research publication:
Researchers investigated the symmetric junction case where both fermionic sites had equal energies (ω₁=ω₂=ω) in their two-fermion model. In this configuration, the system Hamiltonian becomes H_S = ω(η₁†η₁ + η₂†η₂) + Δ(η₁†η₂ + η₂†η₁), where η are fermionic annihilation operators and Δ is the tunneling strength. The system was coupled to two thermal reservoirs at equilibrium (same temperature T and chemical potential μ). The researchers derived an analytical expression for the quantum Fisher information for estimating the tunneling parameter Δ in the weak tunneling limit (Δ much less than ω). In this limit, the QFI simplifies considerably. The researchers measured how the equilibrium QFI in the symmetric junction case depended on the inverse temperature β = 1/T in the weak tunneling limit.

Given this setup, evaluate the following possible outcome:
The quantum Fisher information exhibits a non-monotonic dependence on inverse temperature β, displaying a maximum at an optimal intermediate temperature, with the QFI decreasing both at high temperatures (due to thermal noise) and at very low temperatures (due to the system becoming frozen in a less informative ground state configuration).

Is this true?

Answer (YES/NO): YES